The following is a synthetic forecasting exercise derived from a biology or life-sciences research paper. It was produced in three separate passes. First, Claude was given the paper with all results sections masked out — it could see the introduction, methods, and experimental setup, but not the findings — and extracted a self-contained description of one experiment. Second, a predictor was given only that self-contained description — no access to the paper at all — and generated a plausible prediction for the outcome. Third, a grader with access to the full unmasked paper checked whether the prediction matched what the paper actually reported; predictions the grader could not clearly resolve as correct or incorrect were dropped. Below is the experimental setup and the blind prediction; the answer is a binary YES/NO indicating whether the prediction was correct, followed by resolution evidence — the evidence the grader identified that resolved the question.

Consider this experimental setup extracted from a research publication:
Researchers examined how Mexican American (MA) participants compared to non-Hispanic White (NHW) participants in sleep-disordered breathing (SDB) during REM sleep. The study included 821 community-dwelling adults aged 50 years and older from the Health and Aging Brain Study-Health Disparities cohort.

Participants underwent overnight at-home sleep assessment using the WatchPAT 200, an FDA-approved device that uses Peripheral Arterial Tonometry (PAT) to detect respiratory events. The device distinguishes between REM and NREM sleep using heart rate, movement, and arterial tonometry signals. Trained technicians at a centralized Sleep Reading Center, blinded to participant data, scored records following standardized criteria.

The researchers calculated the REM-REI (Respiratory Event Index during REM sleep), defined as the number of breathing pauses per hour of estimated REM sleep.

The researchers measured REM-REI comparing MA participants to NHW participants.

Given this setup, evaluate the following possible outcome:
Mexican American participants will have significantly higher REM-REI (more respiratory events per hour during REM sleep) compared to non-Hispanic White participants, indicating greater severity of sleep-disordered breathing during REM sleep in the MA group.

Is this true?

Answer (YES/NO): NO